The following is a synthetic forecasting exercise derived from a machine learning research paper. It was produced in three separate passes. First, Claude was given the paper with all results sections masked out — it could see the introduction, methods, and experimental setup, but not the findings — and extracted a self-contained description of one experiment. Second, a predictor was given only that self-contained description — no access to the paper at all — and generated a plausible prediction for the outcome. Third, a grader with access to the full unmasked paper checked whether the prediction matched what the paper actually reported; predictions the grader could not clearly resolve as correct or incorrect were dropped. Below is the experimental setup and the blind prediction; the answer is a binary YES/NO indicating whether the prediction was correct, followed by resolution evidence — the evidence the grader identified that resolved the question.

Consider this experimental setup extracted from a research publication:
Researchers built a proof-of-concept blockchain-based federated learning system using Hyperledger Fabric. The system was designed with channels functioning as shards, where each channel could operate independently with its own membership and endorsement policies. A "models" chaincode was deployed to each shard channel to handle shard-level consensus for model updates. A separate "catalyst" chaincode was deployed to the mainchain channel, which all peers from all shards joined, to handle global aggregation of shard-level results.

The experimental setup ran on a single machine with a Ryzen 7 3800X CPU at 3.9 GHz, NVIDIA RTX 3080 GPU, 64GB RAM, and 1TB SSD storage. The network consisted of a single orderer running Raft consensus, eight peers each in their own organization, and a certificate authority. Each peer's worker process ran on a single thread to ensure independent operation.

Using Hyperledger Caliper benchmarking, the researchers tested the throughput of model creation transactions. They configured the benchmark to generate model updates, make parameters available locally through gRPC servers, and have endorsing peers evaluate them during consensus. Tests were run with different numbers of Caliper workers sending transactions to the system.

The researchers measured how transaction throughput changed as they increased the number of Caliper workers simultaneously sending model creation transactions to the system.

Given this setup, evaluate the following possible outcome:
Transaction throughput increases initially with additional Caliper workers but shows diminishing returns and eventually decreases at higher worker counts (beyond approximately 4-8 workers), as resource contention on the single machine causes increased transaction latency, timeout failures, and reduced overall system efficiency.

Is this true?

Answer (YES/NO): NO